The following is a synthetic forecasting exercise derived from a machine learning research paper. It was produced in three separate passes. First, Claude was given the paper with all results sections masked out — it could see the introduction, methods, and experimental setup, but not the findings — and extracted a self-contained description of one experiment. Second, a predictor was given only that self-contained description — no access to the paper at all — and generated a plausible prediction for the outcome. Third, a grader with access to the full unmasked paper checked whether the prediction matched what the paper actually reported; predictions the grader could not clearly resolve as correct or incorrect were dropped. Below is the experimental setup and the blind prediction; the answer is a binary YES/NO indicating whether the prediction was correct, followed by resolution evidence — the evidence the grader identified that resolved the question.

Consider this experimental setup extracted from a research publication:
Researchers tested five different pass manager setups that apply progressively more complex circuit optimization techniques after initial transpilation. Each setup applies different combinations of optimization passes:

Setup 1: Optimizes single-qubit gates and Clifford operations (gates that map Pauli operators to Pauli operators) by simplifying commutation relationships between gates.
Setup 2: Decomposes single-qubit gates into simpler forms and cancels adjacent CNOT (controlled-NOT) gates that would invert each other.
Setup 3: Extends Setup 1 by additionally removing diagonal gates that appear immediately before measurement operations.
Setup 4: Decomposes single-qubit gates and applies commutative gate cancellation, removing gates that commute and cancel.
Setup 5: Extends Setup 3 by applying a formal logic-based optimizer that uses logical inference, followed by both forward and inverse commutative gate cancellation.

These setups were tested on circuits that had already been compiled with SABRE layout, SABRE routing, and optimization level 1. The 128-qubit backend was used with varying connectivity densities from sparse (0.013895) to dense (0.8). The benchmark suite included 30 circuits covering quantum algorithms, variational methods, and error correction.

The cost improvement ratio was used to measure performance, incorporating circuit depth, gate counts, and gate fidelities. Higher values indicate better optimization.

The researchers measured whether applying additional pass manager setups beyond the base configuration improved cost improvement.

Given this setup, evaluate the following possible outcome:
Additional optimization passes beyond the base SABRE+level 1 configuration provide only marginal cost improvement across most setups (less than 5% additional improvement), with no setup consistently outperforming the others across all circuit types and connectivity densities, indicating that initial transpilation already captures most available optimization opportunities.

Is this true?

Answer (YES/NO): YES